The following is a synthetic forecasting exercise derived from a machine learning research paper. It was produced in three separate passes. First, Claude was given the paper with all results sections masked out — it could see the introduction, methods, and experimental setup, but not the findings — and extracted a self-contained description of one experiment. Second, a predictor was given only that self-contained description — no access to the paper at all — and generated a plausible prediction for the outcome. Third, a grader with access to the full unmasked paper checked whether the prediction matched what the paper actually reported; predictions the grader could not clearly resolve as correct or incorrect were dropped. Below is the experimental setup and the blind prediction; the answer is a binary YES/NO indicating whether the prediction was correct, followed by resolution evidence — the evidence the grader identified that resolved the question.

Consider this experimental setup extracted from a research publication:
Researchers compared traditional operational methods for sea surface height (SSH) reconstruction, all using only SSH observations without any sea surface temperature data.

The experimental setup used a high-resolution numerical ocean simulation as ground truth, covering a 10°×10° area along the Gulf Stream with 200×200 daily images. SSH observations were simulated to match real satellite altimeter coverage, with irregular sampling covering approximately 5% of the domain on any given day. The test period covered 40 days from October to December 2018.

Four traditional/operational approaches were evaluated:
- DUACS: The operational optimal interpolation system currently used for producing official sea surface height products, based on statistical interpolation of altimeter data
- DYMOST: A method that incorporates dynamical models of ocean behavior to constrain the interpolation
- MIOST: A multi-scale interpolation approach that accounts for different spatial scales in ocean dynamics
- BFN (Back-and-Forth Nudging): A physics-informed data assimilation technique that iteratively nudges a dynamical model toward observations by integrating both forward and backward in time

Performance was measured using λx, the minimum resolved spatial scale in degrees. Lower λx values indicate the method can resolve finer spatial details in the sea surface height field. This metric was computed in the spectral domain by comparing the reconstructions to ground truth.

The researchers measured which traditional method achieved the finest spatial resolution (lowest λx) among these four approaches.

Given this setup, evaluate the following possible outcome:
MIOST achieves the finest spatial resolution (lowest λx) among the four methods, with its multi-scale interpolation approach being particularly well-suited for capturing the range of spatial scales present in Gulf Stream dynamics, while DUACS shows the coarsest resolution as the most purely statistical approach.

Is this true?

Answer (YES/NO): NO